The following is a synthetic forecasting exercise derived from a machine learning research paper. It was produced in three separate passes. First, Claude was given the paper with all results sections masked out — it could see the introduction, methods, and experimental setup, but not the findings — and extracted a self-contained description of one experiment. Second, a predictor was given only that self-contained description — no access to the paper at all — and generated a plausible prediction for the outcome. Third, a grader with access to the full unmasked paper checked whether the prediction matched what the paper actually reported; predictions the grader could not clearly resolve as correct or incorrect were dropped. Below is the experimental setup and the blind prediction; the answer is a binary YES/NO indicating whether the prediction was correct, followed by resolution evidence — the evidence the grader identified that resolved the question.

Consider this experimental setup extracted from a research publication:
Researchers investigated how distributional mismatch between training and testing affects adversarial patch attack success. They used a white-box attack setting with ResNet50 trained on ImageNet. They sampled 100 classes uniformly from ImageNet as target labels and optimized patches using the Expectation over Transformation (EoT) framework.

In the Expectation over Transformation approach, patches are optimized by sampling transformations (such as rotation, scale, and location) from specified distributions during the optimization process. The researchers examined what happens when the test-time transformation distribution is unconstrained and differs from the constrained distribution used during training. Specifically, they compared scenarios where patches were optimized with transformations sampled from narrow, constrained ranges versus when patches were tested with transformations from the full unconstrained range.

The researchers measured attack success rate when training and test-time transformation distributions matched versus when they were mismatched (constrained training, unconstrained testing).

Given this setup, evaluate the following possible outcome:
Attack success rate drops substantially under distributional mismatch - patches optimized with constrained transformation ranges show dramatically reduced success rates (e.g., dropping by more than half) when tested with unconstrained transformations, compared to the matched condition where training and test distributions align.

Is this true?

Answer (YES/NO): YES